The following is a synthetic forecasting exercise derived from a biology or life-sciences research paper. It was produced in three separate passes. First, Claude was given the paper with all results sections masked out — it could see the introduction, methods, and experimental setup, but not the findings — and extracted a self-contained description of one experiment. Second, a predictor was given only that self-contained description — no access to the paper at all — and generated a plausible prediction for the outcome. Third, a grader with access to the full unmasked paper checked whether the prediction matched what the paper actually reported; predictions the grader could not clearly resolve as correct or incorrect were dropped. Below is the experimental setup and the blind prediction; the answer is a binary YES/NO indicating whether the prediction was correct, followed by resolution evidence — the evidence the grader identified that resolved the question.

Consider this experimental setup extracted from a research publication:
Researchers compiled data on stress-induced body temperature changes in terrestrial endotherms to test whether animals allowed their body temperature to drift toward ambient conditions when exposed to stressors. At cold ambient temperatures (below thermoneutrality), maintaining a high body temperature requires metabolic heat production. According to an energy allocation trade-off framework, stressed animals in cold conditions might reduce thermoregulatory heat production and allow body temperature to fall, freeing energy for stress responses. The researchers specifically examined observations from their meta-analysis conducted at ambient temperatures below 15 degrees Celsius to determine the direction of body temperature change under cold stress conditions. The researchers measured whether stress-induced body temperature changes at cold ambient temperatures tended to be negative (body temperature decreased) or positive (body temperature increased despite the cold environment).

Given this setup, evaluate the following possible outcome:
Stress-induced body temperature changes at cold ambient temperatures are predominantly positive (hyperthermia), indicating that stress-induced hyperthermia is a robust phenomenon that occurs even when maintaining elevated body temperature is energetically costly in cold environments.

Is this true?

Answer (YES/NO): NO